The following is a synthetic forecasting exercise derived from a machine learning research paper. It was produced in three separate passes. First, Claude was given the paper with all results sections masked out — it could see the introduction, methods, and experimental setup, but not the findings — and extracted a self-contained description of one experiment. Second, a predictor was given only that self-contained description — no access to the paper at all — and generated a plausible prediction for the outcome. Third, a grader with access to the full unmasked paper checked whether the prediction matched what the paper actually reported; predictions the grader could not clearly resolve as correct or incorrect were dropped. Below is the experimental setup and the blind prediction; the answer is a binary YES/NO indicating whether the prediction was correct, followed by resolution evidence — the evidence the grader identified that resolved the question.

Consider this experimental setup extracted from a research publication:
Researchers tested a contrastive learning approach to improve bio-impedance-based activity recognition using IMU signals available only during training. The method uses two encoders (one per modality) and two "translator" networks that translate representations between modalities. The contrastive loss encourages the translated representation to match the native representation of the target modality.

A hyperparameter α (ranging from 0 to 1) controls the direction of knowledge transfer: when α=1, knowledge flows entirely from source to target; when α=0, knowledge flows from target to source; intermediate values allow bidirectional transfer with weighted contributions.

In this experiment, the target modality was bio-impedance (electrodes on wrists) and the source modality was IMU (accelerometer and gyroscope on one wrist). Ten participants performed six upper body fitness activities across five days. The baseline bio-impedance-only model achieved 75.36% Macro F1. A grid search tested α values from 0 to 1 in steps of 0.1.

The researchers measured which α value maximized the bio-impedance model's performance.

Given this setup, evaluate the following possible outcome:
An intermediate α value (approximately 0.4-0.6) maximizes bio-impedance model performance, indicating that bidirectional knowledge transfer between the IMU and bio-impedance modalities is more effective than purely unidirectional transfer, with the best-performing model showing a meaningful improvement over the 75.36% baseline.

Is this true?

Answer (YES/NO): NO